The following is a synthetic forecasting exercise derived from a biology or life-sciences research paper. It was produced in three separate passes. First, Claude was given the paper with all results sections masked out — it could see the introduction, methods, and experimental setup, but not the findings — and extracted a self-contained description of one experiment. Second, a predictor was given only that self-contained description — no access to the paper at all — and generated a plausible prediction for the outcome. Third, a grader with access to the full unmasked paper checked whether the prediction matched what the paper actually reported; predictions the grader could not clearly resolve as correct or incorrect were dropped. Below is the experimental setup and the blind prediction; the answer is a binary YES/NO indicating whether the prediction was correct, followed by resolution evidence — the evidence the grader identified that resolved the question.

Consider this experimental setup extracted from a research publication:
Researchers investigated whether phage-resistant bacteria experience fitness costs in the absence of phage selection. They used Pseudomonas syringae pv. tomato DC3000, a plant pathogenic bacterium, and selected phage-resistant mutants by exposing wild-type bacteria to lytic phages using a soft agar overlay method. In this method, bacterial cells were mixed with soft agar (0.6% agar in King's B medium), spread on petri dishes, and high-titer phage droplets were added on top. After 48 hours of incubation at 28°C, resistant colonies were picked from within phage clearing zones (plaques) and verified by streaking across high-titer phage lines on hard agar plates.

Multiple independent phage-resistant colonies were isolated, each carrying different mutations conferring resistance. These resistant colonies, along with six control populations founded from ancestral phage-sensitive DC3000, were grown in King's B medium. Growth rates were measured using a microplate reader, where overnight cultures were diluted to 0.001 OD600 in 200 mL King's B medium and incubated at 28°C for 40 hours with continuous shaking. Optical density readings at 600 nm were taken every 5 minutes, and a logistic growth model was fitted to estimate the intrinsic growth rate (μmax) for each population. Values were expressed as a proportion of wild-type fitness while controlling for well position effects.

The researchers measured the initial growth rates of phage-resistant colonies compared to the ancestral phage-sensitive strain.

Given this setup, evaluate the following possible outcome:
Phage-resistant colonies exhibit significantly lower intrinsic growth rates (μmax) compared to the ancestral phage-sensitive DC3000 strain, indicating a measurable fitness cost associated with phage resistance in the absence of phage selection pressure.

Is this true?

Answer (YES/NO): YES